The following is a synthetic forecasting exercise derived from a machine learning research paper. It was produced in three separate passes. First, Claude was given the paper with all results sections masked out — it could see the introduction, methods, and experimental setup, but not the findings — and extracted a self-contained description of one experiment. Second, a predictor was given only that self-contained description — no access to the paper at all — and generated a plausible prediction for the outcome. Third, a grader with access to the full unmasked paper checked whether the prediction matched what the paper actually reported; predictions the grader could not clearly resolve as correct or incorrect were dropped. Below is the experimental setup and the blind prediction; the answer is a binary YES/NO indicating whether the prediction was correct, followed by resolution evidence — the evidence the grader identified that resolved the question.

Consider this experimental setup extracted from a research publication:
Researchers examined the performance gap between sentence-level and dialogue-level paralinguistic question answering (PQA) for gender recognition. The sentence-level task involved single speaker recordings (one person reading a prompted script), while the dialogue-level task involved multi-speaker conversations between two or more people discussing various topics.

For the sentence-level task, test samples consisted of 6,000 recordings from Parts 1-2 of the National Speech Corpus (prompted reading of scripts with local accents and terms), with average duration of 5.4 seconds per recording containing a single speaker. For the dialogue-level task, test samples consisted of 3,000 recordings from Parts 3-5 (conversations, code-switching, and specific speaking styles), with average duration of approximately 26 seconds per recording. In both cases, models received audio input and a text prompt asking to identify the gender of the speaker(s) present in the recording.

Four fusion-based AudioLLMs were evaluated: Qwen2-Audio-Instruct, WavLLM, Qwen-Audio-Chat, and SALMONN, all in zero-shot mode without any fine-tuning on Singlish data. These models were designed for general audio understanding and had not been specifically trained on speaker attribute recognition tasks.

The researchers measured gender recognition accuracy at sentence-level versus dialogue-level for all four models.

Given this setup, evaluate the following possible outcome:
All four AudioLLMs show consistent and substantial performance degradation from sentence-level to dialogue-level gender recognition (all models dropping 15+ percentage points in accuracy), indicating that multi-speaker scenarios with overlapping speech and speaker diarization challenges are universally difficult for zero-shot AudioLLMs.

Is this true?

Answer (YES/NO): NO